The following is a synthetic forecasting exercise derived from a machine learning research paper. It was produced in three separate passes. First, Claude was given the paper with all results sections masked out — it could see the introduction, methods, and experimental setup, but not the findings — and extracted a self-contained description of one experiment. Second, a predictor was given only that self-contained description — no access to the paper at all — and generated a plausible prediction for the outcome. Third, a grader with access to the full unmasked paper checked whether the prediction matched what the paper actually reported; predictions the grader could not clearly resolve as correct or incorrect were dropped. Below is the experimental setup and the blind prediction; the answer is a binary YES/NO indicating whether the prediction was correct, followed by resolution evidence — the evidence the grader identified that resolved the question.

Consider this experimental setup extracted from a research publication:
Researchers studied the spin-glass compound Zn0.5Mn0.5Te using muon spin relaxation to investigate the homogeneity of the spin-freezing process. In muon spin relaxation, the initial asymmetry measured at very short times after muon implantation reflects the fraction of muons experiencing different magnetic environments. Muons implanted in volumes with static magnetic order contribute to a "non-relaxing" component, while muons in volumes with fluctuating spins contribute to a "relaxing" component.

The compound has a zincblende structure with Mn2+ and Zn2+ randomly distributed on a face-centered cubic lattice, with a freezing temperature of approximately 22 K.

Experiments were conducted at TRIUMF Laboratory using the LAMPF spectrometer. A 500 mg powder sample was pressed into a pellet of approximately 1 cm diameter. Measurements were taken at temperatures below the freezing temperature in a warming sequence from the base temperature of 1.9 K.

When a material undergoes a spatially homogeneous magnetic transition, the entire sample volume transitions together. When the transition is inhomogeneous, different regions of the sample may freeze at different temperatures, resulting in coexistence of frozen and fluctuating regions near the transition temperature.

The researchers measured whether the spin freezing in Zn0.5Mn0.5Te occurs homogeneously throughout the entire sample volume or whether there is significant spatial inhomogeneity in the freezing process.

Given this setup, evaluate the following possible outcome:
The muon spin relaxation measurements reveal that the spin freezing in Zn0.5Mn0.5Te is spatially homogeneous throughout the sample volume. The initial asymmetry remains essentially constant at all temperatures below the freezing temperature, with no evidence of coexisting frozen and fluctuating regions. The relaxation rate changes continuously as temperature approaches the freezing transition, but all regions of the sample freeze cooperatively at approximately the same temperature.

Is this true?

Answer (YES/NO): NO